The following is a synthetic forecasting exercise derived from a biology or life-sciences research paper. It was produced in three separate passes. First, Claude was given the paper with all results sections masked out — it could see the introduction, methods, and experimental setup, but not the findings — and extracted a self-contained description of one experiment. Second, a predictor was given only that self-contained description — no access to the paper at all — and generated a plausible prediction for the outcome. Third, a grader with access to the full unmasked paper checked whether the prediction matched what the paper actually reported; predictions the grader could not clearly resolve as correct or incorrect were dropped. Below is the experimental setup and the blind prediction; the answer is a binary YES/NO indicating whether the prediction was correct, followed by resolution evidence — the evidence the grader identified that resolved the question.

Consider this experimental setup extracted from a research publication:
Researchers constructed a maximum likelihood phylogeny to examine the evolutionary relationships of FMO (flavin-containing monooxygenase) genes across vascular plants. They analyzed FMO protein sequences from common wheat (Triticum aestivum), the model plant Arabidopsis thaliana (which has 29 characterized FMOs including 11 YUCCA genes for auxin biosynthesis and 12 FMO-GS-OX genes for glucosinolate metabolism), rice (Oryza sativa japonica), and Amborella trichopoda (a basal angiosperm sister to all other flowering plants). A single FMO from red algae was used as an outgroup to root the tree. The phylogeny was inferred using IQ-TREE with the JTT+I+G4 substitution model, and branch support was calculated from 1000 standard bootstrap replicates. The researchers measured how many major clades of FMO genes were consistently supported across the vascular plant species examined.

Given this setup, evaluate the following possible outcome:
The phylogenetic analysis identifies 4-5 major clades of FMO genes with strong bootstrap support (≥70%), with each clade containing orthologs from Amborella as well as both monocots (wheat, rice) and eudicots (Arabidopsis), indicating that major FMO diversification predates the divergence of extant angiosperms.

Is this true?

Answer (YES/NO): NO